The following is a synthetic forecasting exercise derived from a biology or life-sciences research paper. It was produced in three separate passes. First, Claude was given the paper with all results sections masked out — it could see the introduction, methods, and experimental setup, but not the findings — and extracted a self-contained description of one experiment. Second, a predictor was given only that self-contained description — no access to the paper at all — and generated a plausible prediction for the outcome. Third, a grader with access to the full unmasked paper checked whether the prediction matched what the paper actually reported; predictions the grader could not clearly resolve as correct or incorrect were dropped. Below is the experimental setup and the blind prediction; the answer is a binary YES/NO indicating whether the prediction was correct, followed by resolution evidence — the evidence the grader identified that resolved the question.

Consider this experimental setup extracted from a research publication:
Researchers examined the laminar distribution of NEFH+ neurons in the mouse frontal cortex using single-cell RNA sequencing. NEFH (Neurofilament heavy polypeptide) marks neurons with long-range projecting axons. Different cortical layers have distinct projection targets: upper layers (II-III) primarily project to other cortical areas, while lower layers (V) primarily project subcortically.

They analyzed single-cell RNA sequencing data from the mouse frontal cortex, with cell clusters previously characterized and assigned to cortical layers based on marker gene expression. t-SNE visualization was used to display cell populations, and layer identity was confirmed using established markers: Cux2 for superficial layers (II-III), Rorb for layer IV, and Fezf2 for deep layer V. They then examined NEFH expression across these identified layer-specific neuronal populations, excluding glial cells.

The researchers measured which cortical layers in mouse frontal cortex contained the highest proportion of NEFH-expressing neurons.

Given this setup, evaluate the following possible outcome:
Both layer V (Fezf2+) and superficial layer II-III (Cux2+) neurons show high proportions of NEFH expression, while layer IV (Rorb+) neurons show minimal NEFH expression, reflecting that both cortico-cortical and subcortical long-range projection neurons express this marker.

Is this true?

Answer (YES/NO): NO